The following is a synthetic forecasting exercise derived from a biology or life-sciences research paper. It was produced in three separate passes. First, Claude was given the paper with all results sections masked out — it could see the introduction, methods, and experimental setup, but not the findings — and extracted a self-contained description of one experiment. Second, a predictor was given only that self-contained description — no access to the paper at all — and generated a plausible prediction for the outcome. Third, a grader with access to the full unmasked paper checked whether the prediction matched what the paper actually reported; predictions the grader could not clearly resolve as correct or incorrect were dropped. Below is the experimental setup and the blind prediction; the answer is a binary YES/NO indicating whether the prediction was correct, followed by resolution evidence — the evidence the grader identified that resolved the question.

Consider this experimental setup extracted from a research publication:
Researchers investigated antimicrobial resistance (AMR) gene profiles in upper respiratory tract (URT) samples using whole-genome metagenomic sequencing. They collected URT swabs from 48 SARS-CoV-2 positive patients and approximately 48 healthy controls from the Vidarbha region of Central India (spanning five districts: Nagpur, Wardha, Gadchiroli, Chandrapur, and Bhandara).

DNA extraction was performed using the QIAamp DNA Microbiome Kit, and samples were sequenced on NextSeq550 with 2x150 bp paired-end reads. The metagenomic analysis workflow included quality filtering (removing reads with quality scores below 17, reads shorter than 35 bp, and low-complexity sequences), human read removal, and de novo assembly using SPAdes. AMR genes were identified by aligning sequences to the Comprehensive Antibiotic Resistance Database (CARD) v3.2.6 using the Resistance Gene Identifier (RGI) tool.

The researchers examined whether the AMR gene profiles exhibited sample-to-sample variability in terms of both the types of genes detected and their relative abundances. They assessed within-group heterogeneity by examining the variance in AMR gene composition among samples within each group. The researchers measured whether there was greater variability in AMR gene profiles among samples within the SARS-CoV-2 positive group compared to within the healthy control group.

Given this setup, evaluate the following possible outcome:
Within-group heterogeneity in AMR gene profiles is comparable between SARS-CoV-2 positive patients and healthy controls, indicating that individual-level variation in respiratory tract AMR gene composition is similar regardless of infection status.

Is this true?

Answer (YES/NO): NO